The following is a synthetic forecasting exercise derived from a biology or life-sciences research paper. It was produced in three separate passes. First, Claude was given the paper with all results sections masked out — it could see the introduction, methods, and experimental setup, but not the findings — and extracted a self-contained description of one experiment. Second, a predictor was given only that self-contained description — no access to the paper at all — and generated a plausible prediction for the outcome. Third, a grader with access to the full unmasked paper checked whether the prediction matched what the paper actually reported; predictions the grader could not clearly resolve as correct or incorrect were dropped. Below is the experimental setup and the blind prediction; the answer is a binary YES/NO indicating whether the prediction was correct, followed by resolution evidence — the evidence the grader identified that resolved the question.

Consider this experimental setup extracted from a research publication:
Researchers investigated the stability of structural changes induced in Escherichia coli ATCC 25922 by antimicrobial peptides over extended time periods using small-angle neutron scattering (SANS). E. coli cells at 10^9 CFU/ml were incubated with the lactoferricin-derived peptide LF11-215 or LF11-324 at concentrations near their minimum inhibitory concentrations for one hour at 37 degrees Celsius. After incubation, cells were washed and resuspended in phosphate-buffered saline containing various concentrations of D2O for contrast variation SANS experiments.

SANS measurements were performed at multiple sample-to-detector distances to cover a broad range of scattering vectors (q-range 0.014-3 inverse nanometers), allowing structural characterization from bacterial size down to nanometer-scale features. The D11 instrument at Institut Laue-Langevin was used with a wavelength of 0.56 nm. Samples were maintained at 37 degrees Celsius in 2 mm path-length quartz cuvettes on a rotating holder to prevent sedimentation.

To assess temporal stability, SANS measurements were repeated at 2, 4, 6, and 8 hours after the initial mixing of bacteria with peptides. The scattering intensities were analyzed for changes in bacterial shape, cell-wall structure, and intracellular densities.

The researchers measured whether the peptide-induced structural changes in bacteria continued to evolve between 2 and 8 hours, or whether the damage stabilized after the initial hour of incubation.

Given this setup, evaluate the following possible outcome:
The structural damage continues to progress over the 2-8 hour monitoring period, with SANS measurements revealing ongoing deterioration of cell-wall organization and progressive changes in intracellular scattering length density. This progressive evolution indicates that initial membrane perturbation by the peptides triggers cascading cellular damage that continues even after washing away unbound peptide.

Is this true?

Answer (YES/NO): NO